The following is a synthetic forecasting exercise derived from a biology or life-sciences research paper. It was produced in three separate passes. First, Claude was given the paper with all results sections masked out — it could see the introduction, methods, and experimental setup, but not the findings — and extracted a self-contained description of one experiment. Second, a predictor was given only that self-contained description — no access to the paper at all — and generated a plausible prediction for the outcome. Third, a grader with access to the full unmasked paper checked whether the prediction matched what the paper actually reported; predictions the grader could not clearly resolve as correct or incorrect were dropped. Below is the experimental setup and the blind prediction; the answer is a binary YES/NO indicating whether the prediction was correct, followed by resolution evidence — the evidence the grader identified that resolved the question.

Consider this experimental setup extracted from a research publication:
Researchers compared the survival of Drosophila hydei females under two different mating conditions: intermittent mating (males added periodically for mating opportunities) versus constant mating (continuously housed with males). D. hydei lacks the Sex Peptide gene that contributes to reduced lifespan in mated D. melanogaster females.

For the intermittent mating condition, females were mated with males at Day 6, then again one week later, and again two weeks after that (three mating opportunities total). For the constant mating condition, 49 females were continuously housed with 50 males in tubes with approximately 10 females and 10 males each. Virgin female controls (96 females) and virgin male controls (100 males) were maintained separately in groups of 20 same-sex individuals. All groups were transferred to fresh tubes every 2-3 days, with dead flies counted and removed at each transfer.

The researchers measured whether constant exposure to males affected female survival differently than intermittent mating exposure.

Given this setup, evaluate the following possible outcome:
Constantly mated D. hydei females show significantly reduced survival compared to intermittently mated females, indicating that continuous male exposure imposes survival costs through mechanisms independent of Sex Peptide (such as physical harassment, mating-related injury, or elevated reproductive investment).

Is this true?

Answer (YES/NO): YES